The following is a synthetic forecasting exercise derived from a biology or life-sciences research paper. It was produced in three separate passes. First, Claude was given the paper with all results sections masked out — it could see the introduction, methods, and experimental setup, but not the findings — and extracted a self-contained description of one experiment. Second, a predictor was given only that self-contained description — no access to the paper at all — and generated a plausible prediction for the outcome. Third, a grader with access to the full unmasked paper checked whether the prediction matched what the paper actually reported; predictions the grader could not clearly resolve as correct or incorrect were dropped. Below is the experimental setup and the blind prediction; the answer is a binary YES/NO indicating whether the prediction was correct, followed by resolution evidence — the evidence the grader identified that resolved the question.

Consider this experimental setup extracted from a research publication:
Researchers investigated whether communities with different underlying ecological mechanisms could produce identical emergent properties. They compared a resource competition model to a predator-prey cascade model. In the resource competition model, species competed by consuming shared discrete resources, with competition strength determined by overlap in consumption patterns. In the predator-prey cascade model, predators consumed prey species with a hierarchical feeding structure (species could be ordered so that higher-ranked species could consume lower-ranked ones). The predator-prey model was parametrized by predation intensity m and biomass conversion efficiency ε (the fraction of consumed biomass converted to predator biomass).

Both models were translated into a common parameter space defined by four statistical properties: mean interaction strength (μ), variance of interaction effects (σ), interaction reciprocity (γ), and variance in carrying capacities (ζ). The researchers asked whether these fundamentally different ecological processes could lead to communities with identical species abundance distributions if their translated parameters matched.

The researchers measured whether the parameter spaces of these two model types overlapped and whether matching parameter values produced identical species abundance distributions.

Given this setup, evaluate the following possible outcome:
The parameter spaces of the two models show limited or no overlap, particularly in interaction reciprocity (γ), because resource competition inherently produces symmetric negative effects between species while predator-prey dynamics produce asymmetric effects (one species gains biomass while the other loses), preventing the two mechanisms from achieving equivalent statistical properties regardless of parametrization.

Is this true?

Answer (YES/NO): NO